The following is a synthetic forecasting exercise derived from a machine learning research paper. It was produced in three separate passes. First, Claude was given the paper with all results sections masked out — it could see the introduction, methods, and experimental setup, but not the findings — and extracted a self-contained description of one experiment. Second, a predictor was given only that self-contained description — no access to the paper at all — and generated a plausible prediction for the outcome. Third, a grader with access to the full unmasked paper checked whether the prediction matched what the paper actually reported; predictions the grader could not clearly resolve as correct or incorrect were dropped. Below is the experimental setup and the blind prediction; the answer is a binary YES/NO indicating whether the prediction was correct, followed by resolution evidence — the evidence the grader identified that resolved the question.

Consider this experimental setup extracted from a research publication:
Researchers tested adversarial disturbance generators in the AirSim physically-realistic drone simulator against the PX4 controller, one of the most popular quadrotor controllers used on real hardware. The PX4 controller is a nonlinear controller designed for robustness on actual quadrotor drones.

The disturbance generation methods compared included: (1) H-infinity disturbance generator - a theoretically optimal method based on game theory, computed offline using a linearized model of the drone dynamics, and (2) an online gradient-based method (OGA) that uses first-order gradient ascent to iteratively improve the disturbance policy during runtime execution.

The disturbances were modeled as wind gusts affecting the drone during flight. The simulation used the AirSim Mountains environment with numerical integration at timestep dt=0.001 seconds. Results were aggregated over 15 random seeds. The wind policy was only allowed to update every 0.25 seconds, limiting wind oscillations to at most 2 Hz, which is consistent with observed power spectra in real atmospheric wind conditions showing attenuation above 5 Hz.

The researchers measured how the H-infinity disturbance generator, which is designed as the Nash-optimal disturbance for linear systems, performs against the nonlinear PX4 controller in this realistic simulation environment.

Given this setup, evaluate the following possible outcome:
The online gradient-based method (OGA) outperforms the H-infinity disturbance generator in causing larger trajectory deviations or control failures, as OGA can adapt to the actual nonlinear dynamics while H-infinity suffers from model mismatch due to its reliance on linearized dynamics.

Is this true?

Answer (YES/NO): NO